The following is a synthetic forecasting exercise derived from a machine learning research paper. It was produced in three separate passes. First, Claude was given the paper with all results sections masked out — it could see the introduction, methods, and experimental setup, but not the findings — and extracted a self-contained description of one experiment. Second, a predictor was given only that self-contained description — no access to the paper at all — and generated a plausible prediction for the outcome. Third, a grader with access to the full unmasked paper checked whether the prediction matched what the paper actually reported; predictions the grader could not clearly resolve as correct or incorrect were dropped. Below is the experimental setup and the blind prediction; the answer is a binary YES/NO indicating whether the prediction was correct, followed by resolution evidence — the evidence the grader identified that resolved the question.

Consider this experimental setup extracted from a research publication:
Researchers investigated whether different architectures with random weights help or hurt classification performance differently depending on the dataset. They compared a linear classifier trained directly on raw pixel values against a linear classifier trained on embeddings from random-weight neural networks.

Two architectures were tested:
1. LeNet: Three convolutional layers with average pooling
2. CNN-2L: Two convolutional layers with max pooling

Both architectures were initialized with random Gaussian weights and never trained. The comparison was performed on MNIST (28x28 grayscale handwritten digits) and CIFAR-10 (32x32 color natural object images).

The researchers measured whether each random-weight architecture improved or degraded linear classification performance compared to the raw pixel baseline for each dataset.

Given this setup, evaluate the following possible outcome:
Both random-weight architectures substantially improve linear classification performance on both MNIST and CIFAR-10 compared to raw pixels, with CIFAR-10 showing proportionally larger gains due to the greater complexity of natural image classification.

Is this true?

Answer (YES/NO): NO